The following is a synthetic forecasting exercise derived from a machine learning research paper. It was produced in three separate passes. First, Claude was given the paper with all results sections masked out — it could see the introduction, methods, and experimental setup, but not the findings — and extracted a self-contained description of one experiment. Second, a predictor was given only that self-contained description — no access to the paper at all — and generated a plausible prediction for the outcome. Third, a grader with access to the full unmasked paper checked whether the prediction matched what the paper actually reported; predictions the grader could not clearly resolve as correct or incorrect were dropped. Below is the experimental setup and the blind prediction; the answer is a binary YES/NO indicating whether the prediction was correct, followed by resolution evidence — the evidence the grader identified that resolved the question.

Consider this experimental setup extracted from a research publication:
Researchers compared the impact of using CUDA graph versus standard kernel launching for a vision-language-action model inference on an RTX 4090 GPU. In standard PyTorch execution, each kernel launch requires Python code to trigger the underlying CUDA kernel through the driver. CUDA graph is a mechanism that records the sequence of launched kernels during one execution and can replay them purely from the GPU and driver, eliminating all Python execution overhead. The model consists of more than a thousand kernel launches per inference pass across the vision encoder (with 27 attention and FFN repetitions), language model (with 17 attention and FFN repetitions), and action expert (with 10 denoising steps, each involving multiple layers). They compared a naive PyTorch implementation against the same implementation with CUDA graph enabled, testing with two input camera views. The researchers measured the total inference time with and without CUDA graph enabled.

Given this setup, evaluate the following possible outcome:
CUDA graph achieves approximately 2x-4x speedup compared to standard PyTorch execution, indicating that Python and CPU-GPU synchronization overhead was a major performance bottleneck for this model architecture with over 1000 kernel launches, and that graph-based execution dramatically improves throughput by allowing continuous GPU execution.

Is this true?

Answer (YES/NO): YES